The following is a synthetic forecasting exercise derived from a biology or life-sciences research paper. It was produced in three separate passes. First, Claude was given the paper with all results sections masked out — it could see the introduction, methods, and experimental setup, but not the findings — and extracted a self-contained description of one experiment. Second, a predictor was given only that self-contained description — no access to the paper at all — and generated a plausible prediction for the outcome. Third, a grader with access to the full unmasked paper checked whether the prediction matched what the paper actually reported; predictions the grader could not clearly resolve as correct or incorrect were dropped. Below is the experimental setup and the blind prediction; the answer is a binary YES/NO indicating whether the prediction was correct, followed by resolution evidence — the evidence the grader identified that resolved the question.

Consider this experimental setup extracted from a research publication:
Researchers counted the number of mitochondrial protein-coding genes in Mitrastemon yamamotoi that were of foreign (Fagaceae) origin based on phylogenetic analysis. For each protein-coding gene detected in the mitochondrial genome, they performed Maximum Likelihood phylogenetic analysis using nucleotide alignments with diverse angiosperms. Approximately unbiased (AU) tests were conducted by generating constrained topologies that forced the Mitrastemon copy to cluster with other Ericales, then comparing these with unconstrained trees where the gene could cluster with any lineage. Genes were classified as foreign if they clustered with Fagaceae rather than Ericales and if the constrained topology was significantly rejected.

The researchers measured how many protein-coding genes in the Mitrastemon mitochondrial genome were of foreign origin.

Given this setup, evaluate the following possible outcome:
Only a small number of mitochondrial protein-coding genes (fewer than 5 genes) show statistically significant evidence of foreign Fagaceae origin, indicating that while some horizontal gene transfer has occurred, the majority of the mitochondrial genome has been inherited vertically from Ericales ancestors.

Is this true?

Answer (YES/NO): NO